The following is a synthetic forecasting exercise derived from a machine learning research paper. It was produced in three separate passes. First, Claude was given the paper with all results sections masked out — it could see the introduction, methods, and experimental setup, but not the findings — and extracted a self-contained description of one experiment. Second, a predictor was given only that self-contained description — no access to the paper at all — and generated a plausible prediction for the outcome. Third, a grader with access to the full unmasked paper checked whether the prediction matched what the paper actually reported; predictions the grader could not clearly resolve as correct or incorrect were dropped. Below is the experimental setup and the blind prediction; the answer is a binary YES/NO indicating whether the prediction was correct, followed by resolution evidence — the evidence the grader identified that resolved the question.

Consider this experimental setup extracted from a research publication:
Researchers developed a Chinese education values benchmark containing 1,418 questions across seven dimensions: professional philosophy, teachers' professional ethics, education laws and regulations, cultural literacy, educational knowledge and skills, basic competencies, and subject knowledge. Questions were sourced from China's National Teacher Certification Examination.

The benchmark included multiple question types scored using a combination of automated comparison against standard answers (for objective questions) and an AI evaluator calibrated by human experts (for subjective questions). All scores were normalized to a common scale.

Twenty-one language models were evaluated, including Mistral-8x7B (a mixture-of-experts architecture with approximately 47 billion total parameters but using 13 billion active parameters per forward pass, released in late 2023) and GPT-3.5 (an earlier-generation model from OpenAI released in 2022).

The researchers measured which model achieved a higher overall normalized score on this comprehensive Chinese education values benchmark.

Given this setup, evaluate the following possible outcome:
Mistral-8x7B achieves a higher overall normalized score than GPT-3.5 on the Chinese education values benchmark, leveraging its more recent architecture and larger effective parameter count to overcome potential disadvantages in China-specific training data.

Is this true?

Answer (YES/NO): NO